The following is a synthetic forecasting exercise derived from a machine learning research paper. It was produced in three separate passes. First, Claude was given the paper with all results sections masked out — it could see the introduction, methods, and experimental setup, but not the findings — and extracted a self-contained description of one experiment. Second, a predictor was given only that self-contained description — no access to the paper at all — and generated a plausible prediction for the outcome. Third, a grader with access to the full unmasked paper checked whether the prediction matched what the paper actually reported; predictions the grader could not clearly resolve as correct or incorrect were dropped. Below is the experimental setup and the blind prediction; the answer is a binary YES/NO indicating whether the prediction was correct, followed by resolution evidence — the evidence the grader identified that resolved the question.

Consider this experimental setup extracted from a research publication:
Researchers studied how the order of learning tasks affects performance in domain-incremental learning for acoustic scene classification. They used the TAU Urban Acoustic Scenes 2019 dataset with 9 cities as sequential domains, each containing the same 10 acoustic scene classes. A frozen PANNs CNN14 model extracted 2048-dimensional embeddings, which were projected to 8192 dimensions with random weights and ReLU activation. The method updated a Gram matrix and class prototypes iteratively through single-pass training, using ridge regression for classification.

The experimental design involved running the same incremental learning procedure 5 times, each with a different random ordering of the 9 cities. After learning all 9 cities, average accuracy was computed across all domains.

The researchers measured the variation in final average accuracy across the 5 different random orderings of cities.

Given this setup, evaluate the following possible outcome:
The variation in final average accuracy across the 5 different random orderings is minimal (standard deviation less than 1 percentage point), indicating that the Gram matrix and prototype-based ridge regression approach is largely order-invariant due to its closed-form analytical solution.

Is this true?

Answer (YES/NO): YES